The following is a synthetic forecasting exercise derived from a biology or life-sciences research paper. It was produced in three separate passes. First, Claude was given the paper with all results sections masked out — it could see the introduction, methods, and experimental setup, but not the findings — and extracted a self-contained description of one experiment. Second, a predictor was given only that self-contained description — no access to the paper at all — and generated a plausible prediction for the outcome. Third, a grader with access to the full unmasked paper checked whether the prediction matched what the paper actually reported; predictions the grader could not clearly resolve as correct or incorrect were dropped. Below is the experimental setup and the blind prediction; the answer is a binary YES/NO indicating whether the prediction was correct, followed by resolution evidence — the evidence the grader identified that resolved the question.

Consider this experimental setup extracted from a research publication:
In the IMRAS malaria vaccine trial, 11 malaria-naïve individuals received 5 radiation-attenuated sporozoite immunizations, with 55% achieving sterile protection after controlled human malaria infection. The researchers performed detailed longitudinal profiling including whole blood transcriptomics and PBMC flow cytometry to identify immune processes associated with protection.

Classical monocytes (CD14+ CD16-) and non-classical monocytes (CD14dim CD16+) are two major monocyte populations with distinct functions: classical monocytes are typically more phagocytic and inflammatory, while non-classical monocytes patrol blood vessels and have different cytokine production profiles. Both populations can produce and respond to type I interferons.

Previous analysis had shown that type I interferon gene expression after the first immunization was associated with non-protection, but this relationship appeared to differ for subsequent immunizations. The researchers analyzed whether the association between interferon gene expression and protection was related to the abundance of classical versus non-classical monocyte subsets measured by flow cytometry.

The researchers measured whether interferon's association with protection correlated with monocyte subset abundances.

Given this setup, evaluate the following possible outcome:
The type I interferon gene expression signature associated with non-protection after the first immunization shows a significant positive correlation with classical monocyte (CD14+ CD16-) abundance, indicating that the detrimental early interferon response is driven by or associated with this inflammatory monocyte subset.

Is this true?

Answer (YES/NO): YES